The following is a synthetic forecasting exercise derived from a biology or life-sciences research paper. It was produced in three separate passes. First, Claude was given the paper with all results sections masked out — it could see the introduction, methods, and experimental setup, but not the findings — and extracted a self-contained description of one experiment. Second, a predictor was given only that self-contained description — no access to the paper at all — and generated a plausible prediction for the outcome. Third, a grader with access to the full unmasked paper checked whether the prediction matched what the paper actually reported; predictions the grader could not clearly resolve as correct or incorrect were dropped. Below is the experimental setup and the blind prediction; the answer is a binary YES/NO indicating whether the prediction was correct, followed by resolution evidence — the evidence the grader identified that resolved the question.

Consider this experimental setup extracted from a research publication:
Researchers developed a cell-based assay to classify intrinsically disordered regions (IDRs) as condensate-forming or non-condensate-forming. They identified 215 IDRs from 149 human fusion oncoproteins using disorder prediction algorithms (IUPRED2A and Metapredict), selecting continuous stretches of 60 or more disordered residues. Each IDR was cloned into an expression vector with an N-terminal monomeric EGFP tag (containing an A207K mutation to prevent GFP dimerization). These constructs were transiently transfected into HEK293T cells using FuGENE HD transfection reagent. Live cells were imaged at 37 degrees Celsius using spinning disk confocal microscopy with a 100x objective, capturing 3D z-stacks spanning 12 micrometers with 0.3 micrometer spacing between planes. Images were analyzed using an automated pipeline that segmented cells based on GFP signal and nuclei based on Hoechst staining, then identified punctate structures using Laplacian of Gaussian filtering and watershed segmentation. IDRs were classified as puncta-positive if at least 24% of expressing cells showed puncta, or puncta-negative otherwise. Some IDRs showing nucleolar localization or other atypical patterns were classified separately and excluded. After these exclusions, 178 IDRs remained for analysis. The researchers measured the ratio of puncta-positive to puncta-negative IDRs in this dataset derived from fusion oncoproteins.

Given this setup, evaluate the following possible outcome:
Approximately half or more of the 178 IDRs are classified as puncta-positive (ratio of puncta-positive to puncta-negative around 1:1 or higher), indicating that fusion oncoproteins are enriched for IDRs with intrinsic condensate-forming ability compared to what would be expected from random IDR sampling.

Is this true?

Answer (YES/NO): NO